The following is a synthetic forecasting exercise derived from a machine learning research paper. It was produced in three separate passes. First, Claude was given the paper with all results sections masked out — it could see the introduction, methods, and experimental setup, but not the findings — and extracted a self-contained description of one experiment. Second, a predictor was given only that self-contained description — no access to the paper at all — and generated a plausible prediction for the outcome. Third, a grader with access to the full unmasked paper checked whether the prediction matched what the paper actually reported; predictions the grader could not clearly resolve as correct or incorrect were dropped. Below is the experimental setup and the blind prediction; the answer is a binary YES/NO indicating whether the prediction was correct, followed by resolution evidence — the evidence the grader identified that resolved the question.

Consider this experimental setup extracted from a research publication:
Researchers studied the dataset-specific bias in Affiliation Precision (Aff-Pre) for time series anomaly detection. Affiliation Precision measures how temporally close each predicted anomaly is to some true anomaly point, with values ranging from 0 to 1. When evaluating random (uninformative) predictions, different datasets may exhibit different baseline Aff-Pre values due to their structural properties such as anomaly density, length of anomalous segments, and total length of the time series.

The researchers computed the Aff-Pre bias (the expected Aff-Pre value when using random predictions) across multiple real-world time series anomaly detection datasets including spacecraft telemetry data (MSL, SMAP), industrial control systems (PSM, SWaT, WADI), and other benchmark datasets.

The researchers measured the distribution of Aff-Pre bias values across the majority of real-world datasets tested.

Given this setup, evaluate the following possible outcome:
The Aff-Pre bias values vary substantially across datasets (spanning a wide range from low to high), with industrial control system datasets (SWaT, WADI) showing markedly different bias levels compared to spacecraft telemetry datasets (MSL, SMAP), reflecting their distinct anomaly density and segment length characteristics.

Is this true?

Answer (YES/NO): NO